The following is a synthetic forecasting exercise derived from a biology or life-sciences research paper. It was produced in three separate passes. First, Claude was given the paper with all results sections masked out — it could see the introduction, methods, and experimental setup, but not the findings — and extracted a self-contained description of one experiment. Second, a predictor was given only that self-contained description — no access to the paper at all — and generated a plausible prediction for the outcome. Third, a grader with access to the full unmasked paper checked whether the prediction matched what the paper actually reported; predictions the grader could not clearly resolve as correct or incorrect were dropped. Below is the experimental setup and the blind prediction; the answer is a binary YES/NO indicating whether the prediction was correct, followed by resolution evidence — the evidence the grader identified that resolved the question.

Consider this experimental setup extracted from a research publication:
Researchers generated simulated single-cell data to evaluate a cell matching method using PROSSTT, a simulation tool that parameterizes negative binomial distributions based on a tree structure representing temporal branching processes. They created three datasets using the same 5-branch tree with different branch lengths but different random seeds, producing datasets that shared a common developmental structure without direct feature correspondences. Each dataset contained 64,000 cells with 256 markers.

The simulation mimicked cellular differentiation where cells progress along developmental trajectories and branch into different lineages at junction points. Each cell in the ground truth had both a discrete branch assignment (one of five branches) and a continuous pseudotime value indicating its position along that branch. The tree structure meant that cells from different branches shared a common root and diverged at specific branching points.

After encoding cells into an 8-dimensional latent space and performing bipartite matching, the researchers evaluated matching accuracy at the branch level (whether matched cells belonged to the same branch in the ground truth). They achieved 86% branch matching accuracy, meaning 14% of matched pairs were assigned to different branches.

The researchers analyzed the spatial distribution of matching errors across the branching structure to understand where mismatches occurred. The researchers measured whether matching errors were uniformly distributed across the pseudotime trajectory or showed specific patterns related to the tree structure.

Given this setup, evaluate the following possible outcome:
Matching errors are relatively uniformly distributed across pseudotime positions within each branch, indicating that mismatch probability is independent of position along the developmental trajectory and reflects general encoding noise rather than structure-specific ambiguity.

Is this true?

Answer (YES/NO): NO